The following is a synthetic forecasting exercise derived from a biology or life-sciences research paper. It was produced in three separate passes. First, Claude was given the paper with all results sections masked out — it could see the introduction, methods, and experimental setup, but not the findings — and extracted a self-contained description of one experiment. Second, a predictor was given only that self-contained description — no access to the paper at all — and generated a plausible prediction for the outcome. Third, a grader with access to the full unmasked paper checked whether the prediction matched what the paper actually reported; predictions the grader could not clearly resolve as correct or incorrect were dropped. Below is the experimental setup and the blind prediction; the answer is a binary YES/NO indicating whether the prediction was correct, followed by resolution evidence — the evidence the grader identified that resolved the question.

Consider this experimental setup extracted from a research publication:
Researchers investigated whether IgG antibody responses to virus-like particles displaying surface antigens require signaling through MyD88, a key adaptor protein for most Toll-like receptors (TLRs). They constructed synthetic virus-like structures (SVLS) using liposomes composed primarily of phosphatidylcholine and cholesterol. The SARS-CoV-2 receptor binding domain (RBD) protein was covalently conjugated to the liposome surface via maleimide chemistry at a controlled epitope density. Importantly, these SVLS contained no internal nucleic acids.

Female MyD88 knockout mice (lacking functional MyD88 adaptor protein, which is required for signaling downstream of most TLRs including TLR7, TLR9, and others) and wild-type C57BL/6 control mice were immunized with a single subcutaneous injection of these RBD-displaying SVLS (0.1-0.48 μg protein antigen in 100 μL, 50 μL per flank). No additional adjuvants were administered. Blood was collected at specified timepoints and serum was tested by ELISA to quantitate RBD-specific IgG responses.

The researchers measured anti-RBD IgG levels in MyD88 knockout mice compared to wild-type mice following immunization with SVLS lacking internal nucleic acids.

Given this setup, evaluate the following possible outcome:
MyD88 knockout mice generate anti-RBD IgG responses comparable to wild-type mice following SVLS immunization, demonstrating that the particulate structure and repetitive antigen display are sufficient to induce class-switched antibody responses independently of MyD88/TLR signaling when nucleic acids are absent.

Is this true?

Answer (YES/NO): YES